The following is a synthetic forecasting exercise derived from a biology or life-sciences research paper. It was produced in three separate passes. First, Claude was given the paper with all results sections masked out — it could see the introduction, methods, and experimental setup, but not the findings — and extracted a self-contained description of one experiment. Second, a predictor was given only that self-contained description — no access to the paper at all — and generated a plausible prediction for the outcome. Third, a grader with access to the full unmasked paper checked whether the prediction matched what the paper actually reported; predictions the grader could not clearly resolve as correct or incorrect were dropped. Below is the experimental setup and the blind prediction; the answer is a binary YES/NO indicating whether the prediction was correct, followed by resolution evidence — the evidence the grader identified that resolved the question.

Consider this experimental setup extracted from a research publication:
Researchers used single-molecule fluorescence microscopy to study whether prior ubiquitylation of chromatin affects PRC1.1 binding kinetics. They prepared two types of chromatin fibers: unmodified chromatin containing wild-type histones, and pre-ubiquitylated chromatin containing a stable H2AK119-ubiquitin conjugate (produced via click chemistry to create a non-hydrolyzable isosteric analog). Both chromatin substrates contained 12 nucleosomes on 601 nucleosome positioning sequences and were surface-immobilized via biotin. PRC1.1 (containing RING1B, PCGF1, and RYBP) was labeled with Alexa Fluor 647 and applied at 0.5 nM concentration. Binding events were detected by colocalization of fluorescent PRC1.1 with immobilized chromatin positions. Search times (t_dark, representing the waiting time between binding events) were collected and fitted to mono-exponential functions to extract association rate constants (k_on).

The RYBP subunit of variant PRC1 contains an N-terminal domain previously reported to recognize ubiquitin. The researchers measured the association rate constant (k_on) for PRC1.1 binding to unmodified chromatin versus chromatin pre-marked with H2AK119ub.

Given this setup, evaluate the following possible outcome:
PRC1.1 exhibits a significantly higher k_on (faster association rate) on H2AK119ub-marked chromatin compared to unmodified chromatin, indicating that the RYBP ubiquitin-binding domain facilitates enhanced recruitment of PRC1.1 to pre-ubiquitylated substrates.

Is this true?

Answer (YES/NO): NO